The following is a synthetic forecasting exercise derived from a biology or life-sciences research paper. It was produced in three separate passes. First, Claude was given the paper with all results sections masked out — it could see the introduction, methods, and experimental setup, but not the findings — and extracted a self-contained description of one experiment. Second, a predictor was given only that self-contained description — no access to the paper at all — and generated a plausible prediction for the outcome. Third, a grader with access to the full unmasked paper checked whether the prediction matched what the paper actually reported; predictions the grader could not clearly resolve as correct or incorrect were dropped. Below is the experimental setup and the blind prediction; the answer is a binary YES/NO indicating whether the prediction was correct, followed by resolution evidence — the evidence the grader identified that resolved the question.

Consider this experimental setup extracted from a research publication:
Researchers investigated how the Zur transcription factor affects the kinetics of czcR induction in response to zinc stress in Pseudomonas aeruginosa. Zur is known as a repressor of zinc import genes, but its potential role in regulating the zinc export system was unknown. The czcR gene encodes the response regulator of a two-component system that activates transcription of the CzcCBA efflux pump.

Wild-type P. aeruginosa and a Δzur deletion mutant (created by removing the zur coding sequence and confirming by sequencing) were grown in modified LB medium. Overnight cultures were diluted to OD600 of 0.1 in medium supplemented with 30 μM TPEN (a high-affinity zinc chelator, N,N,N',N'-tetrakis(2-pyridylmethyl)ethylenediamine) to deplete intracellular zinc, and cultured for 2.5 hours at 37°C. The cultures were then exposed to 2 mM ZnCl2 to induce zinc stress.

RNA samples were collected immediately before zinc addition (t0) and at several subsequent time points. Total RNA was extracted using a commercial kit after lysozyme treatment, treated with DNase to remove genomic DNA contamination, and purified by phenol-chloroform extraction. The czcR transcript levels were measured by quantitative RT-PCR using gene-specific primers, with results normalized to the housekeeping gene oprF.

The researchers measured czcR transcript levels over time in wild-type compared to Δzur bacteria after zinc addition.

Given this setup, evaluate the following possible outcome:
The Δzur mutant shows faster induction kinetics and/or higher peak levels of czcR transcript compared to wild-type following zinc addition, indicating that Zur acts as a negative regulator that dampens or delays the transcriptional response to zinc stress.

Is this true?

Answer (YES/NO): NO